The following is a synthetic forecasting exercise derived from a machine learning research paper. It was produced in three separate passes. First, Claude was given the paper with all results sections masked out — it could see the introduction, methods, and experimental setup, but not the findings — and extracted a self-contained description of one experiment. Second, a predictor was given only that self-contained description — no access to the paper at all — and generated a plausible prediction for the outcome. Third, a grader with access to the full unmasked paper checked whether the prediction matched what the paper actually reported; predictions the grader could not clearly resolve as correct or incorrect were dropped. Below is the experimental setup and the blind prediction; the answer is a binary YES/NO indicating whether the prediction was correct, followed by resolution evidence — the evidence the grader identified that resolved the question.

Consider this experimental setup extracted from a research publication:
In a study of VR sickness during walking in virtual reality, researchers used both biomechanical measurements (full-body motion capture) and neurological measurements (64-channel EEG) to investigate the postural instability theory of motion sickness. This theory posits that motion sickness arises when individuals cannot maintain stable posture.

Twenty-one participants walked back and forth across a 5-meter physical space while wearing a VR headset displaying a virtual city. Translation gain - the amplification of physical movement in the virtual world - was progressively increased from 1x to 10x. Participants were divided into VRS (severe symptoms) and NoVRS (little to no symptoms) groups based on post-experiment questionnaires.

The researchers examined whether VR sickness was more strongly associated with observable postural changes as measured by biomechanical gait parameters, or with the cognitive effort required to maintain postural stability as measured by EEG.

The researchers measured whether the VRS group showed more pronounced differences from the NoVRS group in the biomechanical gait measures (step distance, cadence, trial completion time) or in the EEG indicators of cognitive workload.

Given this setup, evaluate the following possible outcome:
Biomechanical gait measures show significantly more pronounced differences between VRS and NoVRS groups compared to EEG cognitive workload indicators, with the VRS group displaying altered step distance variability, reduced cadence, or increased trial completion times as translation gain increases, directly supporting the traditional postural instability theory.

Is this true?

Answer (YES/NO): NO